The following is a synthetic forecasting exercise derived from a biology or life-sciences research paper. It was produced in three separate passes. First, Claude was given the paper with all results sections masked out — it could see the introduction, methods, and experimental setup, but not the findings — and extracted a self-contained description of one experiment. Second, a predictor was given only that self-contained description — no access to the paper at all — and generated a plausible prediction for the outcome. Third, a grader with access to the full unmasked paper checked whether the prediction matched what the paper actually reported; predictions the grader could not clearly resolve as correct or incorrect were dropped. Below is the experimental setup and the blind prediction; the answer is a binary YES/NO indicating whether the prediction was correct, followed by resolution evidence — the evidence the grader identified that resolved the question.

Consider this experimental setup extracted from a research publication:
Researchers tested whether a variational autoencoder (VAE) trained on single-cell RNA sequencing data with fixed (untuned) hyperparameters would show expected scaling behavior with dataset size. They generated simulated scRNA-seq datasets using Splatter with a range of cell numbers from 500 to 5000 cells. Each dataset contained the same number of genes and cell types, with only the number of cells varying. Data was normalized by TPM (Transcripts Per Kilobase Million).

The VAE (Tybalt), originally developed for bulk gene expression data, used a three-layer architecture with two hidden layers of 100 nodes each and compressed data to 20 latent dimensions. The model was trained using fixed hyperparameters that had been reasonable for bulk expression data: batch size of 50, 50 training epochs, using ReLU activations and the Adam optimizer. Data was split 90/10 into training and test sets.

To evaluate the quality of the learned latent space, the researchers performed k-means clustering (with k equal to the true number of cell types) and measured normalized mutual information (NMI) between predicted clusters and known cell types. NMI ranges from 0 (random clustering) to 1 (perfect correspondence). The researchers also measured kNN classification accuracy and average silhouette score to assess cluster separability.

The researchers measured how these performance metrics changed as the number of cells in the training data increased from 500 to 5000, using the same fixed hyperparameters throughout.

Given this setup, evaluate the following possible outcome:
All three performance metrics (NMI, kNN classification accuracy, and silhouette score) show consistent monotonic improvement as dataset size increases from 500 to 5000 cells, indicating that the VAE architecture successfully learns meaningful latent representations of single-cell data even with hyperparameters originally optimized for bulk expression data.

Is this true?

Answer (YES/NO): NO